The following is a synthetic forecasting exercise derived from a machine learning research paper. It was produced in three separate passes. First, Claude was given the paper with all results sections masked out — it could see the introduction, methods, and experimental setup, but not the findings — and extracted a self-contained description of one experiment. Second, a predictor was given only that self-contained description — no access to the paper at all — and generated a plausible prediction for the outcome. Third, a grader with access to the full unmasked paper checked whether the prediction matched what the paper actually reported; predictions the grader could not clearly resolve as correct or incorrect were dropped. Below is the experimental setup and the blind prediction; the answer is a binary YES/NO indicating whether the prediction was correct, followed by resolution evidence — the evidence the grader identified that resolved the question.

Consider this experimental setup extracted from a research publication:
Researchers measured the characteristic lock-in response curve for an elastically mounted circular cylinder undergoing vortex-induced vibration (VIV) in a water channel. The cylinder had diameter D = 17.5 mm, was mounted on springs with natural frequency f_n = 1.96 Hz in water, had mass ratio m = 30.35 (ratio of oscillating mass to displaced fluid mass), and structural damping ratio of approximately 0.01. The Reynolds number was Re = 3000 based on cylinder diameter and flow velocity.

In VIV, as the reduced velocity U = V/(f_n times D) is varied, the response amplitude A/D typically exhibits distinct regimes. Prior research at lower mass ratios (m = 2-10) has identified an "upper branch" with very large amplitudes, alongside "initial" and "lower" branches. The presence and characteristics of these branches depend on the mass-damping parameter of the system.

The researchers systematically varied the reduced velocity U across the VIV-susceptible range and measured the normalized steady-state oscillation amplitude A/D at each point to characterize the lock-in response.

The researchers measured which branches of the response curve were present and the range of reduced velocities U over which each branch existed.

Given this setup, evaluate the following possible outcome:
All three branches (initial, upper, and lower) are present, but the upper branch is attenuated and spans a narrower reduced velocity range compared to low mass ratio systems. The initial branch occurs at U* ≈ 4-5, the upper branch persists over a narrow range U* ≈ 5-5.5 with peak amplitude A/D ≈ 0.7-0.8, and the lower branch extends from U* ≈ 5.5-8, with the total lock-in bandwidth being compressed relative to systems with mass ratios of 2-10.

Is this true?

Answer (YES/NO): NO